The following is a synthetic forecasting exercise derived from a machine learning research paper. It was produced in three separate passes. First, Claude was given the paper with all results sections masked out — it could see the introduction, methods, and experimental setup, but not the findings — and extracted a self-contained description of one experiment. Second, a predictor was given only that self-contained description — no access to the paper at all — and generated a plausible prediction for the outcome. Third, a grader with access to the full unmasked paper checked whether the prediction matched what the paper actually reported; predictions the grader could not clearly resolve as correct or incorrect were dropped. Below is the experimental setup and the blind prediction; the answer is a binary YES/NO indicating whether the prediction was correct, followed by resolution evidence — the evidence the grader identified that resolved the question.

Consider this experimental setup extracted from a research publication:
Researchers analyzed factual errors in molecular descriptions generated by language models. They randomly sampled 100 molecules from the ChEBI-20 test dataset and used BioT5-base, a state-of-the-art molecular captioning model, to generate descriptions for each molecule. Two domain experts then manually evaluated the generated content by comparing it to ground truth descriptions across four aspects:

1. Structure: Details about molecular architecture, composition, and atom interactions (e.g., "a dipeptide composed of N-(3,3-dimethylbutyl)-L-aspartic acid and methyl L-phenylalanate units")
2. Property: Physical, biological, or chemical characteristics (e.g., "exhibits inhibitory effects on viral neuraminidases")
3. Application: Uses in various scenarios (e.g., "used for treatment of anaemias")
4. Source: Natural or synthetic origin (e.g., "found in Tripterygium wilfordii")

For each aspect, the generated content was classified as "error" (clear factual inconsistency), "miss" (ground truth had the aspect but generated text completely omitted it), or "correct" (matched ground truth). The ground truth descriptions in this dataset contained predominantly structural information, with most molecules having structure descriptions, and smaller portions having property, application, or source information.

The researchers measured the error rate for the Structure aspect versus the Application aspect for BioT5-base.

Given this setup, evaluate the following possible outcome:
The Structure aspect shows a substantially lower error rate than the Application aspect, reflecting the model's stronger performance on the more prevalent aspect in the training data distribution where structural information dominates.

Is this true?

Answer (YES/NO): NO